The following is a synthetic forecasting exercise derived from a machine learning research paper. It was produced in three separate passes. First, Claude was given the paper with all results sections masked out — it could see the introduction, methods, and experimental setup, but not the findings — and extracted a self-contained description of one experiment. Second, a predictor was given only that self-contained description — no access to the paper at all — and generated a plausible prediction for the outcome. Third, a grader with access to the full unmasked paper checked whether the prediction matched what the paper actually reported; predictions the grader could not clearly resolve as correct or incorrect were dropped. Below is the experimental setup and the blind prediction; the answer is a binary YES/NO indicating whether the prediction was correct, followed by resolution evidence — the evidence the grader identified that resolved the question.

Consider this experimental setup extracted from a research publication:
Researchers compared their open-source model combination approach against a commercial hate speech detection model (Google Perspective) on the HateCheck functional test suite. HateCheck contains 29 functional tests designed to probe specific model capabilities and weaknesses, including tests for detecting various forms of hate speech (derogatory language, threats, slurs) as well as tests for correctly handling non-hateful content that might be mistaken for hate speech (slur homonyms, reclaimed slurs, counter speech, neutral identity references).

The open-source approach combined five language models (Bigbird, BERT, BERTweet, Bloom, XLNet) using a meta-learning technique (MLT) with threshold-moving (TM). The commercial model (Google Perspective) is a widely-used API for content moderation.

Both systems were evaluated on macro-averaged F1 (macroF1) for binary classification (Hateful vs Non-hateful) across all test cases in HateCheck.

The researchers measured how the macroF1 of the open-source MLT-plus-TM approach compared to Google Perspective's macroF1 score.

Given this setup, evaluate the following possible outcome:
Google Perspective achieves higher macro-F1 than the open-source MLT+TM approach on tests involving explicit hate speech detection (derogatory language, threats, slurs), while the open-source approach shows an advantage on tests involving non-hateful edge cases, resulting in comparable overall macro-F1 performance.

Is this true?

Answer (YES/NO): NO